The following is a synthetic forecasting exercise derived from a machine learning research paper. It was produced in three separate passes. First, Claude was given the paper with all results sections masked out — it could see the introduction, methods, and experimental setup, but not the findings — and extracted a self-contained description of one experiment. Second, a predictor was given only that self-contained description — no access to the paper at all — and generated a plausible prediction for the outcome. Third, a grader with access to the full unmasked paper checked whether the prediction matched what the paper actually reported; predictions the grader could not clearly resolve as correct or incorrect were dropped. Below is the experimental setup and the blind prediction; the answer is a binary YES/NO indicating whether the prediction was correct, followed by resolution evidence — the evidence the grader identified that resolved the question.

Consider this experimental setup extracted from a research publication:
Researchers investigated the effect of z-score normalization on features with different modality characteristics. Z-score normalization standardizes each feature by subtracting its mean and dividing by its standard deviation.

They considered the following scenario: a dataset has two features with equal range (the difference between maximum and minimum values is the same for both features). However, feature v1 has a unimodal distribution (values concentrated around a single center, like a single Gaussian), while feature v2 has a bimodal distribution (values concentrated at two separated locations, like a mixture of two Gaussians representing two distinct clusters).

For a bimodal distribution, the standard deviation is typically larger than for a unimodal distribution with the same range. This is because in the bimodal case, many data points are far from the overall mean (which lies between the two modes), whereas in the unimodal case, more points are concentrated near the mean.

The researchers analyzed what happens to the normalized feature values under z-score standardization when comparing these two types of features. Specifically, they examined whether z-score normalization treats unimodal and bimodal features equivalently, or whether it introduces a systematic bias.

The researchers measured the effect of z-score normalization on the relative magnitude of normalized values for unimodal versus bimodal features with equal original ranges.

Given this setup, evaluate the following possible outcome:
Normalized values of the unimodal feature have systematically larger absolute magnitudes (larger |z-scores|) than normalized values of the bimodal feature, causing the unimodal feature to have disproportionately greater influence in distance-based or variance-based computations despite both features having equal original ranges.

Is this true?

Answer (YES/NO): YES